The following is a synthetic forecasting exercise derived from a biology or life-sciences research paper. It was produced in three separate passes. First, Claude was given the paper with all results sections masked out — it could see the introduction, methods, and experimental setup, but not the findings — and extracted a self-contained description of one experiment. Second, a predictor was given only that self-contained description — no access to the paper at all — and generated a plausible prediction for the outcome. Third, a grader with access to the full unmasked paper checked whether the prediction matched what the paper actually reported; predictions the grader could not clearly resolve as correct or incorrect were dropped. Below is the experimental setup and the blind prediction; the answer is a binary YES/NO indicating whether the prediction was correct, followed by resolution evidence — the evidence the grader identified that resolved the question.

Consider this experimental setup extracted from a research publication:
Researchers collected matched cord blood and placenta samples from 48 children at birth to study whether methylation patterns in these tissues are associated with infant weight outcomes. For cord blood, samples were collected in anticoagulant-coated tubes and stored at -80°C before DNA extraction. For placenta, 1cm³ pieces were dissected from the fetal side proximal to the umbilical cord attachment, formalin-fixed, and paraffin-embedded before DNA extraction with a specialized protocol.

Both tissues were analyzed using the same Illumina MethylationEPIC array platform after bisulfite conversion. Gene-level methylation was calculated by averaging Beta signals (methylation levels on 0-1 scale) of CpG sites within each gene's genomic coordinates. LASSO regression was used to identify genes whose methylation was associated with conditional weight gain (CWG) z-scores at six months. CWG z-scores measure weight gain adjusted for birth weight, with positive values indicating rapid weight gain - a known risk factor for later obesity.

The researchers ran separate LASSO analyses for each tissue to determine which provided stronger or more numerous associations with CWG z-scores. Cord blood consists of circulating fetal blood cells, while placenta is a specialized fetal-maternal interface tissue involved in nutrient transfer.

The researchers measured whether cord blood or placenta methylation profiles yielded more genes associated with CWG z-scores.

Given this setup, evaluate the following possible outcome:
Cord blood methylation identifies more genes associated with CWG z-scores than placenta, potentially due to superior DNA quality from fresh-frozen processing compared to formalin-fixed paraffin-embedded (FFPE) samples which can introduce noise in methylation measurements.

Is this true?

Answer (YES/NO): NO